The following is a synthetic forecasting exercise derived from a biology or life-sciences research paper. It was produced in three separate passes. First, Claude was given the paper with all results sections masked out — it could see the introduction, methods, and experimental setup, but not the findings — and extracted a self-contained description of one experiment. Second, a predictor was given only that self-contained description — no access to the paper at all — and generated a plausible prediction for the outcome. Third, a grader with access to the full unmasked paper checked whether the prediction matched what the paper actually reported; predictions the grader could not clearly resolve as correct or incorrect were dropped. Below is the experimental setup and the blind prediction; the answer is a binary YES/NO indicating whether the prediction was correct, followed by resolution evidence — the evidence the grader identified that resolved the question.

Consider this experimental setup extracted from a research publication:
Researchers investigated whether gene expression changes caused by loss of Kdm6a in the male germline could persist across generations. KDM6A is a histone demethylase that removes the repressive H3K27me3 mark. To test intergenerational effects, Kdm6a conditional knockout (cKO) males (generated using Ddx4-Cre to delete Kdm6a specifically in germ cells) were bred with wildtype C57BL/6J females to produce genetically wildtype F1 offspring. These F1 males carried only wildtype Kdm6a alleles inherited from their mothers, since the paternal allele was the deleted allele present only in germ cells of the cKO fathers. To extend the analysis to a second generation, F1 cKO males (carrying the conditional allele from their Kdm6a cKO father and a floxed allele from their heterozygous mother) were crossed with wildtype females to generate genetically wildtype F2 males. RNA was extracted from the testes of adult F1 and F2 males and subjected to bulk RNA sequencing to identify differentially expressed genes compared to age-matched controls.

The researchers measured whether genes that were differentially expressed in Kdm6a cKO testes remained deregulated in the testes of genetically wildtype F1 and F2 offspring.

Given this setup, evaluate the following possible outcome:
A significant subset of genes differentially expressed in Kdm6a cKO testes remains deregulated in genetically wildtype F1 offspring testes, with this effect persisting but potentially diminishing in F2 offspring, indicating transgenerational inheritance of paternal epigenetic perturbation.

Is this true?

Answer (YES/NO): NO